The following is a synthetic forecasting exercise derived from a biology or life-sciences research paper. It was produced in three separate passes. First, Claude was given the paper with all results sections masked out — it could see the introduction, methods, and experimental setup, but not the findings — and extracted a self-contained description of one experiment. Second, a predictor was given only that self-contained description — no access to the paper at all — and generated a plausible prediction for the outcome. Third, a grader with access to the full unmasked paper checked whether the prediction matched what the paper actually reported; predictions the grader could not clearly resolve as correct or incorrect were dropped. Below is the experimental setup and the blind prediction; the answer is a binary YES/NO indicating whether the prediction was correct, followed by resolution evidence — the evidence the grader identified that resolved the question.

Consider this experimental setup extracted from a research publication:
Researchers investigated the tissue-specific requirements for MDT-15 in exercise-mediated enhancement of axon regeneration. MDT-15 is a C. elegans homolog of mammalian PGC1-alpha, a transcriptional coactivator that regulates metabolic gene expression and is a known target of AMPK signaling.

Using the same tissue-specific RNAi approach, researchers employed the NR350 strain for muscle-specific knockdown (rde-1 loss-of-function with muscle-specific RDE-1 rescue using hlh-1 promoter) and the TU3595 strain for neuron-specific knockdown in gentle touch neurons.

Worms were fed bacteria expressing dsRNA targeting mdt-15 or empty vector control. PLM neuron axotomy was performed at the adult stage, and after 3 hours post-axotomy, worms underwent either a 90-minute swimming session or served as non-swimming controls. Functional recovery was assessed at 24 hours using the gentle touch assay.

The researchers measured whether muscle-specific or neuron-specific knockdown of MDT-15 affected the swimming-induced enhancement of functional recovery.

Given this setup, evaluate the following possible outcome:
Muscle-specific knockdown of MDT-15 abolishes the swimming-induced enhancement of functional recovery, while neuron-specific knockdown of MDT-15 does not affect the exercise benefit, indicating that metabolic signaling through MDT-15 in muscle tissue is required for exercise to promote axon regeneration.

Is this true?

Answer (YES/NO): NO